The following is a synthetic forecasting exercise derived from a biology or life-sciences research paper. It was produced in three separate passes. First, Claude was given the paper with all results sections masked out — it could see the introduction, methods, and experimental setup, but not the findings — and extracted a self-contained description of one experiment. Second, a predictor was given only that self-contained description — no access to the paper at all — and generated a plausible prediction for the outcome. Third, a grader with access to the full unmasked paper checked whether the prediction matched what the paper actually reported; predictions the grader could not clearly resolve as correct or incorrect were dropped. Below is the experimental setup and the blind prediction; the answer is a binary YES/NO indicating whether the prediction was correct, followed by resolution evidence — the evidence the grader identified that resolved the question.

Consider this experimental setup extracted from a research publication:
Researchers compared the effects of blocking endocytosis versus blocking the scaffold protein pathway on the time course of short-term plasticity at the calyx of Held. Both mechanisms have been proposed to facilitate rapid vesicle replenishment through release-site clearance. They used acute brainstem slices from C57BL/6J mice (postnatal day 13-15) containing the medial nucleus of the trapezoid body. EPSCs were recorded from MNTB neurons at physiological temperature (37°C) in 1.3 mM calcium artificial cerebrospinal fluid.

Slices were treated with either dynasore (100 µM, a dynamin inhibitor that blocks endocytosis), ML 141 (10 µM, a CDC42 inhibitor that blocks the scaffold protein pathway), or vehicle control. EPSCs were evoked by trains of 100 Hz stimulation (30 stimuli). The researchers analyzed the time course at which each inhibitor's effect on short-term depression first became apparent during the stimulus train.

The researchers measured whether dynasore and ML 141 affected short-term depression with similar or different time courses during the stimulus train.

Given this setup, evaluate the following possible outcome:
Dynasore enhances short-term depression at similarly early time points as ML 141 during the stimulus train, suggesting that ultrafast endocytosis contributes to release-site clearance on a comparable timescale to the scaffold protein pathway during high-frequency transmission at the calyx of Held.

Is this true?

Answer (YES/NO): YES